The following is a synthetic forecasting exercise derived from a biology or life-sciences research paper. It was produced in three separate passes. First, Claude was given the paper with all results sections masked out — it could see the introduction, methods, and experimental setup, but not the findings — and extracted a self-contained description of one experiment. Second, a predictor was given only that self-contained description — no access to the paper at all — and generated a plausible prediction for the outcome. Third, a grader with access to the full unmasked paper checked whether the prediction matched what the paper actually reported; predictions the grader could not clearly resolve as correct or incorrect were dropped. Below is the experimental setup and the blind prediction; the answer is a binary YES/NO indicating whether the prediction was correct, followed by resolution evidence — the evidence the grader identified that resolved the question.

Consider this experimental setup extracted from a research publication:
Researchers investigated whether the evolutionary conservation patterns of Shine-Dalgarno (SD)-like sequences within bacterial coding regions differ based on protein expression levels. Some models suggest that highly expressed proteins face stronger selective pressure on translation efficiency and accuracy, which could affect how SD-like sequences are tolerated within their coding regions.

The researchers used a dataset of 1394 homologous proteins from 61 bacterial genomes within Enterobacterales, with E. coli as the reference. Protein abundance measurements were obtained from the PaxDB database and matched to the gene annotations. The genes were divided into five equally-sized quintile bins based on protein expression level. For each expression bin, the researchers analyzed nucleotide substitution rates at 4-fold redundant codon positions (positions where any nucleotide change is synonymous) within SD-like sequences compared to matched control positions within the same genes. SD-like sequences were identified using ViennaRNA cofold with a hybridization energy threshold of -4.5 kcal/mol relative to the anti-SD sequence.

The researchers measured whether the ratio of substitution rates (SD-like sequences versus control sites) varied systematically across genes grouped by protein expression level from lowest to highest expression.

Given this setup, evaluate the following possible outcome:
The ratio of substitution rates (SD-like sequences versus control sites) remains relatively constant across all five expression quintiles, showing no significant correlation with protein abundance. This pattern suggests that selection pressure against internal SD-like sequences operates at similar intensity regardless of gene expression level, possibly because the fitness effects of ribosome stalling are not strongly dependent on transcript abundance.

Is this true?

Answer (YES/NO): YES